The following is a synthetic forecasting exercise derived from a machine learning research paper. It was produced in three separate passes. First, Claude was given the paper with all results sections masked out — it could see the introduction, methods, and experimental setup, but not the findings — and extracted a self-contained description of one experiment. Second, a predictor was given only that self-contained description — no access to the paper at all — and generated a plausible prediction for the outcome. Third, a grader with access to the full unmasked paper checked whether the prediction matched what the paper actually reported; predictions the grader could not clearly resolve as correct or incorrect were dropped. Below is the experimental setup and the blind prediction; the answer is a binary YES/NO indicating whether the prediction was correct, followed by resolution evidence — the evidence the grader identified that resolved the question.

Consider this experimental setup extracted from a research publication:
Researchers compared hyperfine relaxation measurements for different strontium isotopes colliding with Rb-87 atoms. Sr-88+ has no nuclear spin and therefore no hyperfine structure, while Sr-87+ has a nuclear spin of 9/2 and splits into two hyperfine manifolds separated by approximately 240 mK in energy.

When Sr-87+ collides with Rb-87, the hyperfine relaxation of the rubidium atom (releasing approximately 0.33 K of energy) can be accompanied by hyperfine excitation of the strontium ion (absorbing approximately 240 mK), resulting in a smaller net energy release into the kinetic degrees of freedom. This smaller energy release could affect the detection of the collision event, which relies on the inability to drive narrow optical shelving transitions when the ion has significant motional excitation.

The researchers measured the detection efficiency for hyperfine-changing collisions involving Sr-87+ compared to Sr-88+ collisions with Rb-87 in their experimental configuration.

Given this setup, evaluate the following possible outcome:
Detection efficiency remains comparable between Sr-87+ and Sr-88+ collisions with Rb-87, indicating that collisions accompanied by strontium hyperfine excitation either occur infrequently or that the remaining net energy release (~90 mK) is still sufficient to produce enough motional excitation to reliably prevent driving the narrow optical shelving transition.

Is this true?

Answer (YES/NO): NO